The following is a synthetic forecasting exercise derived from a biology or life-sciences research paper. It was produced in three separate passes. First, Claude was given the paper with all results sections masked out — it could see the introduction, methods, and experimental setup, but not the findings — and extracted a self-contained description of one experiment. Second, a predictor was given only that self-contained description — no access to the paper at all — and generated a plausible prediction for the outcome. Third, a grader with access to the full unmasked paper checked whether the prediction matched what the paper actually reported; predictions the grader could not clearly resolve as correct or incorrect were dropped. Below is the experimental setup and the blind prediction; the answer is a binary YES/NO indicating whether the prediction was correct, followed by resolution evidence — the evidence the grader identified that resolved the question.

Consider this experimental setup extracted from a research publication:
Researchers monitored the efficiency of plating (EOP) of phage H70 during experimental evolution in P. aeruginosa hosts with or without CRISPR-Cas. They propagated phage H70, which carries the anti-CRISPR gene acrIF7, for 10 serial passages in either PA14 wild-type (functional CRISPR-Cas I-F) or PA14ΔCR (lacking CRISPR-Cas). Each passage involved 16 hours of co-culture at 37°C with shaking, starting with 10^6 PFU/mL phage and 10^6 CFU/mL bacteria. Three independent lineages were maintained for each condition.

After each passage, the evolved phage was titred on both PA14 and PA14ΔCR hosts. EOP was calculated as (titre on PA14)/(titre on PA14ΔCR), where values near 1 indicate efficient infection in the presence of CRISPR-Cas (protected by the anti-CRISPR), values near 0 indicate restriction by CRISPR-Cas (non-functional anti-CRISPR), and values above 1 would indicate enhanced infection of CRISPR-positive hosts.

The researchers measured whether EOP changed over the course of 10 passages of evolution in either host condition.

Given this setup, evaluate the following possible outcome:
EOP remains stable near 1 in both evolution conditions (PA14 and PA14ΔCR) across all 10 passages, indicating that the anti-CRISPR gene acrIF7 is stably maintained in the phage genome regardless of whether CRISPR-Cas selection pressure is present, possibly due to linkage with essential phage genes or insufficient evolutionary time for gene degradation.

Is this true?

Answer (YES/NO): YES